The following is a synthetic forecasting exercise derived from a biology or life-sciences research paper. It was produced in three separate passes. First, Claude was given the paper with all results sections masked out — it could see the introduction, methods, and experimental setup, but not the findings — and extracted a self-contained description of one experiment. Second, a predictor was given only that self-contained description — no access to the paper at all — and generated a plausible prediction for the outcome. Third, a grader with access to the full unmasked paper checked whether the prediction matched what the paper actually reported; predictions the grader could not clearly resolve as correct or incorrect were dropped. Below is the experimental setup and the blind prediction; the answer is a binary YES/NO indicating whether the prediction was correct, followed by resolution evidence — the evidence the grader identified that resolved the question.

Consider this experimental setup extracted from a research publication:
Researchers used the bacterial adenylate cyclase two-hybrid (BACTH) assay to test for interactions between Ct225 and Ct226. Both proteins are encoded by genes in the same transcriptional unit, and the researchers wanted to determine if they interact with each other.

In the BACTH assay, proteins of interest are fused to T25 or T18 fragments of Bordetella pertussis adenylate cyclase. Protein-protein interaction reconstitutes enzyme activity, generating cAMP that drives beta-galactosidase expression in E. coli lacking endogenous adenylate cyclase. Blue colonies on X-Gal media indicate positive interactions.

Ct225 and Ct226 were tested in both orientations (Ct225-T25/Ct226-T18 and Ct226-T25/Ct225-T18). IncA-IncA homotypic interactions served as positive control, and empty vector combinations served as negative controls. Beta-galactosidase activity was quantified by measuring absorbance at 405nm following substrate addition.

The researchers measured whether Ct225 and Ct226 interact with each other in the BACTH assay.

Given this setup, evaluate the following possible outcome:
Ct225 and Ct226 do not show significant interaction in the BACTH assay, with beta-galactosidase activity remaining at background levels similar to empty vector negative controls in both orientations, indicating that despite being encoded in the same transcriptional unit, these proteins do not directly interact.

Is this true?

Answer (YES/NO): NO